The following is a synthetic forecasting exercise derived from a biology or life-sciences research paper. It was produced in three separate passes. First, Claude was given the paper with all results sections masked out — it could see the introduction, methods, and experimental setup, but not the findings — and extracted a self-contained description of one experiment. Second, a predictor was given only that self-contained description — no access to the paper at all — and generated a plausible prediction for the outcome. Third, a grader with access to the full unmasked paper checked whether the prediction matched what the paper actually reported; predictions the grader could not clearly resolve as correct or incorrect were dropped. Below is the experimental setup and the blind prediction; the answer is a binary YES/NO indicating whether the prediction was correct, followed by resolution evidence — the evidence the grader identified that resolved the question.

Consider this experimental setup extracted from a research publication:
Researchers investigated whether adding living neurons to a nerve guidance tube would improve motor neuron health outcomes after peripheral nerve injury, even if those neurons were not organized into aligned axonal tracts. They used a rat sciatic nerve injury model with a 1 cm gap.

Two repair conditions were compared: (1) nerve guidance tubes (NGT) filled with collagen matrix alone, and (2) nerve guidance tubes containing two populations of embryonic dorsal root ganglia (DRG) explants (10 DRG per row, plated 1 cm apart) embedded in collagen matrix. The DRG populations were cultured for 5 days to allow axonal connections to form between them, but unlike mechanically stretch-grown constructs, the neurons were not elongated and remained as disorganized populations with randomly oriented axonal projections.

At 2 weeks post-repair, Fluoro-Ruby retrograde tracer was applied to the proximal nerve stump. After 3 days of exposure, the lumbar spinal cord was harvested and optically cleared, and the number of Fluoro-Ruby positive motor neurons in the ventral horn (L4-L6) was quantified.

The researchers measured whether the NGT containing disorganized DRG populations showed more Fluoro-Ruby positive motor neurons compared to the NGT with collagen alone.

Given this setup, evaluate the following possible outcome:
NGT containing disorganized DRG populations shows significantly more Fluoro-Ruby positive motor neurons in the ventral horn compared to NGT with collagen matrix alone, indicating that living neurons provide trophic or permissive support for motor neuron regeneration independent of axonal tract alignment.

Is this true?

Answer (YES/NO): YES